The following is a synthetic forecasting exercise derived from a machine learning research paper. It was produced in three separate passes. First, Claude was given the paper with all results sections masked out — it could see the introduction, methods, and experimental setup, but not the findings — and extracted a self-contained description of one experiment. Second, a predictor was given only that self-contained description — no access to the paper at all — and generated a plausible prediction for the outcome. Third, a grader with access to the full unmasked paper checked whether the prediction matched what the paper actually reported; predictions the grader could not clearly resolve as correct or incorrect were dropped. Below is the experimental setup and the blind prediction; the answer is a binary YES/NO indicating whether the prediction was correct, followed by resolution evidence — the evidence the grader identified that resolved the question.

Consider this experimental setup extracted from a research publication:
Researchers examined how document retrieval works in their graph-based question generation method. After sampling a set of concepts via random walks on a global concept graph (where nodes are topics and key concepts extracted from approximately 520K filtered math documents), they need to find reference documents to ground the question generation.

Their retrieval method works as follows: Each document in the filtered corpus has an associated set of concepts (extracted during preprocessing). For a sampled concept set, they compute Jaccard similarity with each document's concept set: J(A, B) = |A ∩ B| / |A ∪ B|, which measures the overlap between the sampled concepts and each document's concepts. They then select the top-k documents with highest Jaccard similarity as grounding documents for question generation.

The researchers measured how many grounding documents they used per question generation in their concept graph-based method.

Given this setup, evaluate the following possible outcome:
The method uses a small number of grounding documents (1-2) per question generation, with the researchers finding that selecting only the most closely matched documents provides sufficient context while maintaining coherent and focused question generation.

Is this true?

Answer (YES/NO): YES